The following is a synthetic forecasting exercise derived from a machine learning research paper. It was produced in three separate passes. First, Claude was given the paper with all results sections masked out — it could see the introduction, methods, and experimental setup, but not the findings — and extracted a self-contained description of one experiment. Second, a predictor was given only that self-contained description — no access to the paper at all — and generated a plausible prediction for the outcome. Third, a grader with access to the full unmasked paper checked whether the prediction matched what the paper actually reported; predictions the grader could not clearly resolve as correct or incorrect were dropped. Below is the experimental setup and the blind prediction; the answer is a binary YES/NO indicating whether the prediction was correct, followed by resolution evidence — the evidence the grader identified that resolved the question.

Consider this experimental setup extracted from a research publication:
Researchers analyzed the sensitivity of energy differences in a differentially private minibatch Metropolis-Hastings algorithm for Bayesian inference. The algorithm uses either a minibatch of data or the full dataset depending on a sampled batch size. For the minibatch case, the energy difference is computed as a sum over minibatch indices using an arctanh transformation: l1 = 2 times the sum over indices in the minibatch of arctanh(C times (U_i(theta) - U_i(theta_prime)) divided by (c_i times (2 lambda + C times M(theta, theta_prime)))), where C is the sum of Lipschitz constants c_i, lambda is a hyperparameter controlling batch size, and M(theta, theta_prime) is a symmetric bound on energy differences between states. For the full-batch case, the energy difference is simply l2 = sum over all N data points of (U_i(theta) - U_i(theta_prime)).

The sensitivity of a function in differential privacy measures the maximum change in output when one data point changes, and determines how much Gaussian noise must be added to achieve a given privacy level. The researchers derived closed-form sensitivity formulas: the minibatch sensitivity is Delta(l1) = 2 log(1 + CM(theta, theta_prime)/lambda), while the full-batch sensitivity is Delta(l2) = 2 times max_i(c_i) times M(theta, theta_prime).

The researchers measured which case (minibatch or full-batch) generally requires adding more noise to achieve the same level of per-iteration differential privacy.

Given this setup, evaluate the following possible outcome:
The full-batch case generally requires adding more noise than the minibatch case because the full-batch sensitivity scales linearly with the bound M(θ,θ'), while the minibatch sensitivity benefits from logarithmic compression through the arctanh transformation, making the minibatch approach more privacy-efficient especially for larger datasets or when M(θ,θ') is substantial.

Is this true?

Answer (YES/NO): NO